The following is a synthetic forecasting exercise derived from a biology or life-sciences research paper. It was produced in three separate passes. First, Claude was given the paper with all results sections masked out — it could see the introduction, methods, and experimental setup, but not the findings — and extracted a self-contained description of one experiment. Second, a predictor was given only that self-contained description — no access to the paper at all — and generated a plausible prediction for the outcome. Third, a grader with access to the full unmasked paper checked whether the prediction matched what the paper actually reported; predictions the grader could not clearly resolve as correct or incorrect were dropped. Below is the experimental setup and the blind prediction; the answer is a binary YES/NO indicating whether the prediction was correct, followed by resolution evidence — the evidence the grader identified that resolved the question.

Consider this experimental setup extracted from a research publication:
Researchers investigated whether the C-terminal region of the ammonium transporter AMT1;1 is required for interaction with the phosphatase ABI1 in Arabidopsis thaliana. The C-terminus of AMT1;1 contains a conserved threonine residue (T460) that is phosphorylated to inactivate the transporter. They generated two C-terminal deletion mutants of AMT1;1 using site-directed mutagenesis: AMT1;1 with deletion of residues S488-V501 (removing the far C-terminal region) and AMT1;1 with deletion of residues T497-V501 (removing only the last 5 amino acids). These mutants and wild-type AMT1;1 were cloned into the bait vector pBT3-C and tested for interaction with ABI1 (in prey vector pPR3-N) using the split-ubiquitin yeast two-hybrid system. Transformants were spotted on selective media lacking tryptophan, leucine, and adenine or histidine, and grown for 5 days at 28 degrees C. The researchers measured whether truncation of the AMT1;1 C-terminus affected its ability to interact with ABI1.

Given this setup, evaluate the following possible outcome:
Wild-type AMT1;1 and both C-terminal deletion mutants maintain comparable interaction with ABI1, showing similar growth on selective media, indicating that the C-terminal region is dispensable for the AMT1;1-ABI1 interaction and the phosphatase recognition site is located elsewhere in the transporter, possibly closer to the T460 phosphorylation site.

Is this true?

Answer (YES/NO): YES